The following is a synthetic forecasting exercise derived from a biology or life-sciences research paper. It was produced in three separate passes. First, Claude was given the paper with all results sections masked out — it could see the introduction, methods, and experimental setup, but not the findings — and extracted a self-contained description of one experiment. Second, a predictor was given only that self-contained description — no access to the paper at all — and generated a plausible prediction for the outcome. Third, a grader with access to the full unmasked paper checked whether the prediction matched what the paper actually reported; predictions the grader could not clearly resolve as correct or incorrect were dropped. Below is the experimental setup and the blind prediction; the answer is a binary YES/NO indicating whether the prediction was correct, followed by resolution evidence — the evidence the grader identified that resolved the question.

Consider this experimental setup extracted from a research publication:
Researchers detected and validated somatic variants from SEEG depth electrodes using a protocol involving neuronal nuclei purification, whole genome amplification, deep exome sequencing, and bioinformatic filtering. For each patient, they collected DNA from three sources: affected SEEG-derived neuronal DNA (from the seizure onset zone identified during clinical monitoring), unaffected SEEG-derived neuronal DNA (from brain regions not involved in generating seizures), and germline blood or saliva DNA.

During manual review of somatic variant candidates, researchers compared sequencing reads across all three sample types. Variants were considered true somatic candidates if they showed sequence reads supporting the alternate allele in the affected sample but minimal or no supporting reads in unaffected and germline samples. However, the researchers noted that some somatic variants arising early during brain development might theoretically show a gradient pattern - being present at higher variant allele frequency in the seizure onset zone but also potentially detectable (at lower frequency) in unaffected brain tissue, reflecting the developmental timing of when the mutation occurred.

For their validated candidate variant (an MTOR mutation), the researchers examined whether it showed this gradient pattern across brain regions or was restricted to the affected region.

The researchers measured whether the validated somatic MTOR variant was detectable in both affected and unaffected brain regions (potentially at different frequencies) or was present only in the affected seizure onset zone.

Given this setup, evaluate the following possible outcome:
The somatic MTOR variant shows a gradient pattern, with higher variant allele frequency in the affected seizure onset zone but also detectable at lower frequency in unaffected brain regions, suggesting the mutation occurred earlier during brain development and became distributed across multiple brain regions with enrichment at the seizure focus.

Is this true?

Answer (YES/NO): NO